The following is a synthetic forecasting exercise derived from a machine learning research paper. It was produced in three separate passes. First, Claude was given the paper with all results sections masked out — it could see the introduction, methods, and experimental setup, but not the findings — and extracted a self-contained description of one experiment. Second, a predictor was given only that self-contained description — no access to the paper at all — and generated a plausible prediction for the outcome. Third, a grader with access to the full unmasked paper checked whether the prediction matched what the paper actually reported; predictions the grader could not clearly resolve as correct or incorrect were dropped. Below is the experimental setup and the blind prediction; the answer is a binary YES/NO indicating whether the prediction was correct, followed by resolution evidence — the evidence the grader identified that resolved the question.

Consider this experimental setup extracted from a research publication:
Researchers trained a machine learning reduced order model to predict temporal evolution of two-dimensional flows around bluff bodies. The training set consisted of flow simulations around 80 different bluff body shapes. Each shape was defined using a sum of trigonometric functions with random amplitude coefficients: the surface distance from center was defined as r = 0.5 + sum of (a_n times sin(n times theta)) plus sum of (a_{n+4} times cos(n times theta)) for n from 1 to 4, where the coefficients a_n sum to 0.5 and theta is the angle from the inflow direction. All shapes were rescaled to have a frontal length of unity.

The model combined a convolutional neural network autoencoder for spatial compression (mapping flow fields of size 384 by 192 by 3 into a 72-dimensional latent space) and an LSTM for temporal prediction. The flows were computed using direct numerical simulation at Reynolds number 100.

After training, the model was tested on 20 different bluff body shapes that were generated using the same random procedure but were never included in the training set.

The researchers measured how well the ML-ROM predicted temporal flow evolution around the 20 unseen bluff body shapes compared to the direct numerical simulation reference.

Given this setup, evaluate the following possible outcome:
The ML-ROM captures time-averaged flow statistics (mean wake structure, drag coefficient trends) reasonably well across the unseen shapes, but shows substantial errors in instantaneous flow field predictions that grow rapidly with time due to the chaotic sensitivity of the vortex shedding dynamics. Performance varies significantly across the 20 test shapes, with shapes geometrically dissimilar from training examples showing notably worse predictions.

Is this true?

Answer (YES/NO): NO